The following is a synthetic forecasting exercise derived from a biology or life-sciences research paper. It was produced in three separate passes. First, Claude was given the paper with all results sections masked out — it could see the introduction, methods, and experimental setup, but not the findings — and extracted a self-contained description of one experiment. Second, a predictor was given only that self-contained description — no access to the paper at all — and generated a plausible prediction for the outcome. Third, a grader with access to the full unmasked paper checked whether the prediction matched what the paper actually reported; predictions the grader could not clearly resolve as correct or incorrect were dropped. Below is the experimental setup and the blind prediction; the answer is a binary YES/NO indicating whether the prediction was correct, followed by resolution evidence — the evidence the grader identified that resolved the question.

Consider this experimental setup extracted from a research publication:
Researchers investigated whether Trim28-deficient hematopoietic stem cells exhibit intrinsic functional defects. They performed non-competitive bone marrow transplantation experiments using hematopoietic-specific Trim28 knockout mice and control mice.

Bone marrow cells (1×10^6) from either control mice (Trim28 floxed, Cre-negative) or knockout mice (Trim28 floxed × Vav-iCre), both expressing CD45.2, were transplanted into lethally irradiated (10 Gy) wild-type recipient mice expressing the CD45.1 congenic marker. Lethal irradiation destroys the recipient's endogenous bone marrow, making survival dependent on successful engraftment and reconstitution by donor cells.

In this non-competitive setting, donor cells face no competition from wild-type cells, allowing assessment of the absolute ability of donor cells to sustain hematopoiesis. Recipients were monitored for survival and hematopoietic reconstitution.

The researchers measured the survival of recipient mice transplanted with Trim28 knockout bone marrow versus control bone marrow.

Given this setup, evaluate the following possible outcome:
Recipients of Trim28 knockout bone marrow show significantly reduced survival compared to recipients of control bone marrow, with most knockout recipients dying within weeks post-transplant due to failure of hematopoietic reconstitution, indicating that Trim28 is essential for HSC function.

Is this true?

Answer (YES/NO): NO